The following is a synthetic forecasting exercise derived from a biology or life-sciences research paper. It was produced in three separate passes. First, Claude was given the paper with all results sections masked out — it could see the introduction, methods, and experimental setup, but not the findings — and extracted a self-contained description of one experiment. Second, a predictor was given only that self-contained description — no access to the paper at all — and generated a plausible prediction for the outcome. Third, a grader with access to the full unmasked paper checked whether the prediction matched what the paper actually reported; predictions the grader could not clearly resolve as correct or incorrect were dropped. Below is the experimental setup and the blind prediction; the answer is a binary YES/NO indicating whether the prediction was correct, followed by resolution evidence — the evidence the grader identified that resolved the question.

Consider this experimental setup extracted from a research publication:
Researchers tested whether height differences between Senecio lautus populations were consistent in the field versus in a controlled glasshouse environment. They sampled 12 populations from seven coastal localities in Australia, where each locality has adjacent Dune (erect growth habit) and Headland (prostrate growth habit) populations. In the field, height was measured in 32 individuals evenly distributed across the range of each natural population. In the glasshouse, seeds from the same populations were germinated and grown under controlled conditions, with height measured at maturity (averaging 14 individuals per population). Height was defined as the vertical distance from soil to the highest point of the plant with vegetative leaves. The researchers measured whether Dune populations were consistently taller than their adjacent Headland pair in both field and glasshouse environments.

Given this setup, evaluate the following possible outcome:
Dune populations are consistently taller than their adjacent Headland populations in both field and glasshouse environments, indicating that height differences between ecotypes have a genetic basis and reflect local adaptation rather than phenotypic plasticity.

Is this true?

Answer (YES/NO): NO